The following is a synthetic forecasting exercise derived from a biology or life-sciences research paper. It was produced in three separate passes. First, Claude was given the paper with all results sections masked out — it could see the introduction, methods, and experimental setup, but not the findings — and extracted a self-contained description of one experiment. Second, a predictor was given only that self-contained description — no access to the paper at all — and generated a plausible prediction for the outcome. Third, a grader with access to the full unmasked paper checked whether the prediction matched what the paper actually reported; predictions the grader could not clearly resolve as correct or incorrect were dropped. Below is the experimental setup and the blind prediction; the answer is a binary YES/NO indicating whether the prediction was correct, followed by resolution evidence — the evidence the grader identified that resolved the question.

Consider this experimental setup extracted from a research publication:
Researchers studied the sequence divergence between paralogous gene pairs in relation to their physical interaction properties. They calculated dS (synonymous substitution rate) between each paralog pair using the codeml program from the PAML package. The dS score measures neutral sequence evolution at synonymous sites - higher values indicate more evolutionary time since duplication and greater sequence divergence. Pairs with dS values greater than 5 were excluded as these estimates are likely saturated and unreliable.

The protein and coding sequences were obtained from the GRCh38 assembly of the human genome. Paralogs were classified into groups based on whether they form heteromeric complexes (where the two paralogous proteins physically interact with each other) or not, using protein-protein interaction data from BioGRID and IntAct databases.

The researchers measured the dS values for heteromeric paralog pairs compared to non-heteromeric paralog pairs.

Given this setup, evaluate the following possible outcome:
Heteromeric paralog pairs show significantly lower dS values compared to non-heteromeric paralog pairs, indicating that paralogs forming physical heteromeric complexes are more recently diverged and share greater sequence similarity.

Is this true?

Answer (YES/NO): NO